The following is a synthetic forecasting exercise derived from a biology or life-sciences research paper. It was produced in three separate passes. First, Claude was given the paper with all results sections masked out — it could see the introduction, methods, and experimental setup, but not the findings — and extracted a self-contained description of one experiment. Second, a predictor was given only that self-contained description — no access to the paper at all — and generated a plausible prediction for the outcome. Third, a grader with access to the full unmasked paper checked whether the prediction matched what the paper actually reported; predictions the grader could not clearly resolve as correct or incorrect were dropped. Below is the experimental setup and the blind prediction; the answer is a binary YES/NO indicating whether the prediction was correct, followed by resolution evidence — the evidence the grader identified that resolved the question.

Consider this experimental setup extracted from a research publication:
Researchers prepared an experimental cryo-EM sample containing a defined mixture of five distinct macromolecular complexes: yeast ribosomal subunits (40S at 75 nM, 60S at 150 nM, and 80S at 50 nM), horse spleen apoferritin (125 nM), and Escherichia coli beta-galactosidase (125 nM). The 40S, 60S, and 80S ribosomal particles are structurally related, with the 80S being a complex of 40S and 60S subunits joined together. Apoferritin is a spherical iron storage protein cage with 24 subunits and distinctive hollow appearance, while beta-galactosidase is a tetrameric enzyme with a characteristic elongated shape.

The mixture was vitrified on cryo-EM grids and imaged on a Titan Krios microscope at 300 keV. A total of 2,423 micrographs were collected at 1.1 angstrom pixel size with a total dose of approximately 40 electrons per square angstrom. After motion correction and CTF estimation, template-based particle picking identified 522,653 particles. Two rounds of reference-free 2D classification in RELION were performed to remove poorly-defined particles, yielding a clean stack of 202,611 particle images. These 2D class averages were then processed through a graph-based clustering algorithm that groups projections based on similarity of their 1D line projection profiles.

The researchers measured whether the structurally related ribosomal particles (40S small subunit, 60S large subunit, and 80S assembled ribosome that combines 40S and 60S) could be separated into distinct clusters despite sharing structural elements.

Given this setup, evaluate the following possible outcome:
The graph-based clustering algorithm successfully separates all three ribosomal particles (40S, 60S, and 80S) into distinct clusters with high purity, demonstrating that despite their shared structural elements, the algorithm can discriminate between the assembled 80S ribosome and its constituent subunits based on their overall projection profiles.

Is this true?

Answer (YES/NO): YES